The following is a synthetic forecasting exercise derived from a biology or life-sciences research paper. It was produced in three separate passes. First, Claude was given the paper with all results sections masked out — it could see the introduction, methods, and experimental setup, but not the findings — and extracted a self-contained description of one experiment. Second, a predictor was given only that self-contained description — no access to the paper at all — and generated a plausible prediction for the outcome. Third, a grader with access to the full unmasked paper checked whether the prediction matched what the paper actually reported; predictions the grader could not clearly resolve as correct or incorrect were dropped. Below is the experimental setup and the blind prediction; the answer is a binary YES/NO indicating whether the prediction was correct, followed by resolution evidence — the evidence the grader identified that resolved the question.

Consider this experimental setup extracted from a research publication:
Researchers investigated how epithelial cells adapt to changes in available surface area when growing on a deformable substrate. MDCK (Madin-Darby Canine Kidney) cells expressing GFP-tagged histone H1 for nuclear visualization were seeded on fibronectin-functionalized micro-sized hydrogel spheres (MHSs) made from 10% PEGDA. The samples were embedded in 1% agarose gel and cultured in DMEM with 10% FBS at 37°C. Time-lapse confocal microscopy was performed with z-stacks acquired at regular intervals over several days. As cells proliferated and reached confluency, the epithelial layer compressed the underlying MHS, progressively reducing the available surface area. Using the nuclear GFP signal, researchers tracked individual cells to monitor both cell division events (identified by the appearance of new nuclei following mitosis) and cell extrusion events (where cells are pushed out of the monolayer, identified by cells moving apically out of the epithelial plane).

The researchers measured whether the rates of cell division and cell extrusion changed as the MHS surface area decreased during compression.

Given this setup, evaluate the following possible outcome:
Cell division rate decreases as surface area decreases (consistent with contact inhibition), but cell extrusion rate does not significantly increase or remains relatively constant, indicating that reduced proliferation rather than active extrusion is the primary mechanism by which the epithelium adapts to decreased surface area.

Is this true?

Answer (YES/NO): NO